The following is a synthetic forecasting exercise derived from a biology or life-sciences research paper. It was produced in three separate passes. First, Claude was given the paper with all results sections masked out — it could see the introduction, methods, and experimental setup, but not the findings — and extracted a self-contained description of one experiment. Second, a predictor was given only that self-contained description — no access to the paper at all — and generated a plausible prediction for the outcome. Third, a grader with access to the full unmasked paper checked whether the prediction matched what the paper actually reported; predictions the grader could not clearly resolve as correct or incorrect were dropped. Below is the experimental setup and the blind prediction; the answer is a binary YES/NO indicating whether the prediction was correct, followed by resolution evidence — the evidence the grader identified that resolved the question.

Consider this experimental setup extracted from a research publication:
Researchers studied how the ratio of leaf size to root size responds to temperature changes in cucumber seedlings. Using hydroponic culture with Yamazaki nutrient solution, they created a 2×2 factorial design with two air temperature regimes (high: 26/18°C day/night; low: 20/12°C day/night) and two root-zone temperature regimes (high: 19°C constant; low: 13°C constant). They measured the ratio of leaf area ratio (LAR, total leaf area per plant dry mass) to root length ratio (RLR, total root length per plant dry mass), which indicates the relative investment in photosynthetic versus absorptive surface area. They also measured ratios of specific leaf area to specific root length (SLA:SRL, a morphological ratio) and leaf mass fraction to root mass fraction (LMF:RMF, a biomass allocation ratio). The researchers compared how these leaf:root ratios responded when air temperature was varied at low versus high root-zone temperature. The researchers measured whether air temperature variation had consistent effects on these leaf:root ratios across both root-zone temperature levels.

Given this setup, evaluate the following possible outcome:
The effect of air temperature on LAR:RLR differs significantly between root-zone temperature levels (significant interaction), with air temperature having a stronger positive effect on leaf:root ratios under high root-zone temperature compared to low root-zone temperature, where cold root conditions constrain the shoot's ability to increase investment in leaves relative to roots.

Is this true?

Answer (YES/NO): YES